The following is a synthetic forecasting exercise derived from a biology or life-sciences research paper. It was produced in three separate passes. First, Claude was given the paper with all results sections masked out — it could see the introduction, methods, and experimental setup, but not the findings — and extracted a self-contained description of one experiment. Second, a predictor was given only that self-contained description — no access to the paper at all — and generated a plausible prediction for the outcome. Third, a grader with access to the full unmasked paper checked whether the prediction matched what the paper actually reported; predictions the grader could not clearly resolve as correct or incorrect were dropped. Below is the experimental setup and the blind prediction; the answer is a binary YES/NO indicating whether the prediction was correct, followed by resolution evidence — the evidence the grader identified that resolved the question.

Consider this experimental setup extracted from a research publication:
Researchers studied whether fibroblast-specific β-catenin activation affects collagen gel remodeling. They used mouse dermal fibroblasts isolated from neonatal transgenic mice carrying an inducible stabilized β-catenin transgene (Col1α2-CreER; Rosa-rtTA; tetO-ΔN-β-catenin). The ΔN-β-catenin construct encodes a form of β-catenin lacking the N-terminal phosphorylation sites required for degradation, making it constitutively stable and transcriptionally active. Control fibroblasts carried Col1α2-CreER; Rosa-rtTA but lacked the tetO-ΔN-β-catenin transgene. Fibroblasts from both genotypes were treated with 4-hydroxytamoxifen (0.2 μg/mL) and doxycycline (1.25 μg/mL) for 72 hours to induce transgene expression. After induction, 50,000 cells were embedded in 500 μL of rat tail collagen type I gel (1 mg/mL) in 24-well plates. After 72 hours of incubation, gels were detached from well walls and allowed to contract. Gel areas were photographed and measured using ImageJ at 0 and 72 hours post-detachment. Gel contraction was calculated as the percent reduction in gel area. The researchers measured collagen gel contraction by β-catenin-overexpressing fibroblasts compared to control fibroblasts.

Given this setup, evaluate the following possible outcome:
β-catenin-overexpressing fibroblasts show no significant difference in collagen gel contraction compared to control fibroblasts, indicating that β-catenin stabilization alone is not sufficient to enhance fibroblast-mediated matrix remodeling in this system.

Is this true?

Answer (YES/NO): NO